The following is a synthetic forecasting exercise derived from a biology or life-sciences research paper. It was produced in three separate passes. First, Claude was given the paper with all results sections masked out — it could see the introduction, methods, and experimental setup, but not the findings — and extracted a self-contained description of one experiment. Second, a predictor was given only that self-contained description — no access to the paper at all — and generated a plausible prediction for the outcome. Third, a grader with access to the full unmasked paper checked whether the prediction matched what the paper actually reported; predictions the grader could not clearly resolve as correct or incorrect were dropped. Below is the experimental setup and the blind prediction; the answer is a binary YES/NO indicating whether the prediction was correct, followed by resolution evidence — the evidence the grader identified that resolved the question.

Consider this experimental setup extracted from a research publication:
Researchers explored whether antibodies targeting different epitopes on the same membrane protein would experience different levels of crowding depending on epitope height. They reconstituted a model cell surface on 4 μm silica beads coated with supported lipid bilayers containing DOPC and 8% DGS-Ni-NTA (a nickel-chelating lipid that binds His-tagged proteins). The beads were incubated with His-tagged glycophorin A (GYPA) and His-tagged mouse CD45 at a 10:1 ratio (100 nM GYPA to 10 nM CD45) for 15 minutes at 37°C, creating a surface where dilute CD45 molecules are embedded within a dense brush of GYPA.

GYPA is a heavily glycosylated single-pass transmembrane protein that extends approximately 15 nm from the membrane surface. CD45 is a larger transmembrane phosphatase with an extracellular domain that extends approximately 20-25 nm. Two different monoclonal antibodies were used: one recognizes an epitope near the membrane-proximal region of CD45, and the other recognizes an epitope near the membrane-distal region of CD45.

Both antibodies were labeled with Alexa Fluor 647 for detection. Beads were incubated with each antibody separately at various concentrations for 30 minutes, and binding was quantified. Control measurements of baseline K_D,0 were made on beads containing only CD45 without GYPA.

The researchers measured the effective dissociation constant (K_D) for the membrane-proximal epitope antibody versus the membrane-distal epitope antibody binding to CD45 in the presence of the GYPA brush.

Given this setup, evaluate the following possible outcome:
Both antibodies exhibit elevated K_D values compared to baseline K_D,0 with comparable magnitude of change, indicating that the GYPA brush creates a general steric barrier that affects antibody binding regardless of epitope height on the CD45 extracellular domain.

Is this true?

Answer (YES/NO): NO